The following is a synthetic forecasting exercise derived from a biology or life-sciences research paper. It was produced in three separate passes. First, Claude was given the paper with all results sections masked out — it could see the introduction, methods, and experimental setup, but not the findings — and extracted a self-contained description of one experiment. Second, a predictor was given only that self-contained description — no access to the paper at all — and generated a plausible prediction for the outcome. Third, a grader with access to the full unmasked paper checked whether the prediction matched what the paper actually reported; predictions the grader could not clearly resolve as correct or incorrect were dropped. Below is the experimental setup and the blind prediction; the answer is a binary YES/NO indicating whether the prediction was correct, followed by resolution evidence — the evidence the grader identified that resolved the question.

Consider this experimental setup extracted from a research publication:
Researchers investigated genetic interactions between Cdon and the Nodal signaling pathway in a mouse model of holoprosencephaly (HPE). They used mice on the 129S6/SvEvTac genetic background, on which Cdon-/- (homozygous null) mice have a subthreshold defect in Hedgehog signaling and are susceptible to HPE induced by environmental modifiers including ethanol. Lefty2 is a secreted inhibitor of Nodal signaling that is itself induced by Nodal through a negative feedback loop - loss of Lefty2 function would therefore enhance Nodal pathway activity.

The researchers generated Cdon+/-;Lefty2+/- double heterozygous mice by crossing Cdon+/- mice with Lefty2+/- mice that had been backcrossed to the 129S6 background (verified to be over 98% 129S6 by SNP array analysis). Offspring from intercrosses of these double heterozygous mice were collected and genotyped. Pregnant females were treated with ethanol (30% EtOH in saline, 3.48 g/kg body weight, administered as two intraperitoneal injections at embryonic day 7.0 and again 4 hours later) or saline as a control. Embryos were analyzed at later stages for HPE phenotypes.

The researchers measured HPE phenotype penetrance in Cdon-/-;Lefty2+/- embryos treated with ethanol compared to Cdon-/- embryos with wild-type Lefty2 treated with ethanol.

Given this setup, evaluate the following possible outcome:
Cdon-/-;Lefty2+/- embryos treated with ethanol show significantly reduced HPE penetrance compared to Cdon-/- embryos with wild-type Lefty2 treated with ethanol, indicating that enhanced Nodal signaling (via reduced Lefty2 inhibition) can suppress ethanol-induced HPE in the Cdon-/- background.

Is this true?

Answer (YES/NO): NO